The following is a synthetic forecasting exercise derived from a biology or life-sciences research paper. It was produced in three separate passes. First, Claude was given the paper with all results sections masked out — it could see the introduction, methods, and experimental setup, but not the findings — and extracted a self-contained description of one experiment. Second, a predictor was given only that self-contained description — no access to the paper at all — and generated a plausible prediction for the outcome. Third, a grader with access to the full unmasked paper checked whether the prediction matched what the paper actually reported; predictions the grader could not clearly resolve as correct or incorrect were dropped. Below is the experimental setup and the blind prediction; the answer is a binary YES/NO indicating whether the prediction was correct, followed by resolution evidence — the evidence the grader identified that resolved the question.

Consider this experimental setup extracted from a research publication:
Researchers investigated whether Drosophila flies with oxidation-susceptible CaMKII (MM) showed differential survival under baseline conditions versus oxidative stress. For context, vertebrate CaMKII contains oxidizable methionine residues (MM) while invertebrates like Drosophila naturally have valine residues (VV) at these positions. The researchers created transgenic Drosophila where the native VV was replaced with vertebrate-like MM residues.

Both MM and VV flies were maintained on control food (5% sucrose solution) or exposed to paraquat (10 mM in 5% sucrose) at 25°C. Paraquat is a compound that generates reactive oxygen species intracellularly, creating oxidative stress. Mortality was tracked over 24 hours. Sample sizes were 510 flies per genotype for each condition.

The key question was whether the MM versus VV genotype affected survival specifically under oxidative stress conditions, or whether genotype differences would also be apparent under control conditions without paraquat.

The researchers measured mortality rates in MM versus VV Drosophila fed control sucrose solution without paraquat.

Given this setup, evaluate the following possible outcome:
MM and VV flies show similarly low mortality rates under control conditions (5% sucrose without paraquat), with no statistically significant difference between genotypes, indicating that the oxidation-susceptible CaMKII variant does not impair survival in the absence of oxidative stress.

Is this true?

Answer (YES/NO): YES